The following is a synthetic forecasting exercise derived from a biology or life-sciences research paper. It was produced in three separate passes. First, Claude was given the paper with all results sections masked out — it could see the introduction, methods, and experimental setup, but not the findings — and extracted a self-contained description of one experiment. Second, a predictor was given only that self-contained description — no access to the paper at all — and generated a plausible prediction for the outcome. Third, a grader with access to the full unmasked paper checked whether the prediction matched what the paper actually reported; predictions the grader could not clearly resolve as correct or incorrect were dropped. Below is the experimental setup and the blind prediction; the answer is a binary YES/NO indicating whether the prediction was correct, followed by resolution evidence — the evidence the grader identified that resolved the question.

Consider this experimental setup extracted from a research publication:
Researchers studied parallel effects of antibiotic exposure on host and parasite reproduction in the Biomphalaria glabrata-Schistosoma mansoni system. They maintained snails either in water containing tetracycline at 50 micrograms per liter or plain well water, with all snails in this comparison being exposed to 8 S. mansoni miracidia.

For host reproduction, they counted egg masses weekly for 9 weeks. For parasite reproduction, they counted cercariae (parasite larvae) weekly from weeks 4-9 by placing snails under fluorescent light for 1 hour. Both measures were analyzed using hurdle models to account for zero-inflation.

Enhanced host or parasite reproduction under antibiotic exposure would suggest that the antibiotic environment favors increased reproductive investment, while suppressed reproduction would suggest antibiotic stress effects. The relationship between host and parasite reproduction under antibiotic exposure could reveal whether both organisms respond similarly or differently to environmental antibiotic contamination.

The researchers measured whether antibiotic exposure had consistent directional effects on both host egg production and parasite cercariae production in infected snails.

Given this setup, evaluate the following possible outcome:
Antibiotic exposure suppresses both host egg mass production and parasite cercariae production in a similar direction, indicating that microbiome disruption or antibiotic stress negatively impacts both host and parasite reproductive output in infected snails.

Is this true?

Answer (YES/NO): NO